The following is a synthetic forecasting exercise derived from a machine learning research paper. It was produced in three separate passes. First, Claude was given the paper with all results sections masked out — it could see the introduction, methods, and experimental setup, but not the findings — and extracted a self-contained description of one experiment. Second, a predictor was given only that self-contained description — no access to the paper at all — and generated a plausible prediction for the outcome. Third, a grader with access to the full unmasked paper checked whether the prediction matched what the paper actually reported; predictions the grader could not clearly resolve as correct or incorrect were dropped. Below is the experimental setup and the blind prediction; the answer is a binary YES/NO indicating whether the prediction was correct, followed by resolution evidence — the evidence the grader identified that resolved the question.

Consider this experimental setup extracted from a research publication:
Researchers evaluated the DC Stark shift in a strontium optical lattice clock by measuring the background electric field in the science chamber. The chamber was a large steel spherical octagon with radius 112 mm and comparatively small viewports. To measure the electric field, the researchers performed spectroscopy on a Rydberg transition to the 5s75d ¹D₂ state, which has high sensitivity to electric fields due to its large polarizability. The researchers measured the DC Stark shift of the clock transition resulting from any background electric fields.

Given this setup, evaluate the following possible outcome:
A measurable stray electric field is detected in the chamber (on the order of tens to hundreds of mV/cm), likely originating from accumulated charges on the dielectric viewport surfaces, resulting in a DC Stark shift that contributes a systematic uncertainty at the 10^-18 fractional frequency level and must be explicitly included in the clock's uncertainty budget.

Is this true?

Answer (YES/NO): NO